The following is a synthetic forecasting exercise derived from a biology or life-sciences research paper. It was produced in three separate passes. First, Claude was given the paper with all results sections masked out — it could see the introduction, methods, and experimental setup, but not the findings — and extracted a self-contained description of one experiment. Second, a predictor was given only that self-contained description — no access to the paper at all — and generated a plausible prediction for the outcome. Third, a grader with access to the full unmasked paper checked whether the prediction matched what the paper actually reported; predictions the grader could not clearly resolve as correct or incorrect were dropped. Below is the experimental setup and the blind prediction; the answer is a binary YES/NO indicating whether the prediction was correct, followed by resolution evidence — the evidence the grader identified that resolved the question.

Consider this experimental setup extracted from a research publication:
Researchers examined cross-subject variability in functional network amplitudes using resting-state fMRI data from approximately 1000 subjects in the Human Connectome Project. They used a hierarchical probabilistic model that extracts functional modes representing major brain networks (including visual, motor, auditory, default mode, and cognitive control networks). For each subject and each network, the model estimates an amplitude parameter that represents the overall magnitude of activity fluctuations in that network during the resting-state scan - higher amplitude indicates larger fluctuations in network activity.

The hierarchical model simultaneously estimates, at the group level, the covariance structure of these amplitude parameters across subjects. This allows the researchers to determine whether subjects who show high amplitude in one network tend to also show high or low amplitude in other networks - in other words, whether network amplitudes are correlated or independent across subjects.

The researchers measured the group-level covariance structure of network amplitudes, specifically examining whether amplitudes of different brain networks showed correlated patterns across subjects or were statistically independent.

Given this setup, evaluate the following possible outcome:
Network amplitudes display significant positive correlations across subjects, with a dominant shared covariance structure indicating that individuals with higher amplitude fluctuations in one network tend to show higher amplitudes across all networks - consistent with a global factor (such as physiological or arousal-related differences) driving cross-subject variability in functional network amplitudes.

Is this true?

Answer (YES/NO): NO